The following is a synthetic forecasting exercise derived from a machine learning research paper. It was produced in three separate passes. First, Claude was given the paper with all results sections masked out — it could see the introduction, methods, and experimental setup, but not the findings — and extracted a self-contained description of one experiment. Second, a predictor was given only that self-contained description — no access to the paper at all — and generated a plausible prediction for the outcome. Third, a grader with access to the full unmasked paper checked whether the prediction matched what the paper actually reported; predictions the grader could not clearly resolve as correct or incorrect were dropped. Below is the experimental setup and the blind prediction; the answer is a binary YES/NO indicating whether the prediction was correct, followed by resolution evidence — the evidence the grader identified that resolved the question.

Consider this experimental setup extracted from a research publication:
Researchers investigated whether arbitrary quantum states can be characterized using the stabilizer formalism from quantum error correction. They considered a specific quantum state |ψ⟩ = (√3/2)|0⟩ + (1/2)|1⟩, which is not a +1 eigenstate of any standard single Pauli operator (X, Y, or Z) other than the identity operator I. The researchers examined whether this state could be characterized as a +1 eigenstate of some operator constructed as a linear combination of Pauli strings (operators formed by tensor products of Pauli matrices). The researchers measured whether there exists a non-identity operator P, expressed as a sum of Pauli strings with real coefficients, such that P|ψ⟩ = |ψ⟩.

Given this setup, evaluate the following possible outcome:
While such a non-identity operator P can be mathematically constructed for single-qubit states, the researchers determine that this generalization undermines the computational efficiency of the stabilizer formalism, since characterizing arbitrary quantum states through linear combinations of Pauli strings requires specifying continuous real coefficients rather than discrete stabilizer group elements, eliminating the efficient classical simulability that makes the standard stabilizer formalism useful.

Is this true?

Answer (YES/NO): NO